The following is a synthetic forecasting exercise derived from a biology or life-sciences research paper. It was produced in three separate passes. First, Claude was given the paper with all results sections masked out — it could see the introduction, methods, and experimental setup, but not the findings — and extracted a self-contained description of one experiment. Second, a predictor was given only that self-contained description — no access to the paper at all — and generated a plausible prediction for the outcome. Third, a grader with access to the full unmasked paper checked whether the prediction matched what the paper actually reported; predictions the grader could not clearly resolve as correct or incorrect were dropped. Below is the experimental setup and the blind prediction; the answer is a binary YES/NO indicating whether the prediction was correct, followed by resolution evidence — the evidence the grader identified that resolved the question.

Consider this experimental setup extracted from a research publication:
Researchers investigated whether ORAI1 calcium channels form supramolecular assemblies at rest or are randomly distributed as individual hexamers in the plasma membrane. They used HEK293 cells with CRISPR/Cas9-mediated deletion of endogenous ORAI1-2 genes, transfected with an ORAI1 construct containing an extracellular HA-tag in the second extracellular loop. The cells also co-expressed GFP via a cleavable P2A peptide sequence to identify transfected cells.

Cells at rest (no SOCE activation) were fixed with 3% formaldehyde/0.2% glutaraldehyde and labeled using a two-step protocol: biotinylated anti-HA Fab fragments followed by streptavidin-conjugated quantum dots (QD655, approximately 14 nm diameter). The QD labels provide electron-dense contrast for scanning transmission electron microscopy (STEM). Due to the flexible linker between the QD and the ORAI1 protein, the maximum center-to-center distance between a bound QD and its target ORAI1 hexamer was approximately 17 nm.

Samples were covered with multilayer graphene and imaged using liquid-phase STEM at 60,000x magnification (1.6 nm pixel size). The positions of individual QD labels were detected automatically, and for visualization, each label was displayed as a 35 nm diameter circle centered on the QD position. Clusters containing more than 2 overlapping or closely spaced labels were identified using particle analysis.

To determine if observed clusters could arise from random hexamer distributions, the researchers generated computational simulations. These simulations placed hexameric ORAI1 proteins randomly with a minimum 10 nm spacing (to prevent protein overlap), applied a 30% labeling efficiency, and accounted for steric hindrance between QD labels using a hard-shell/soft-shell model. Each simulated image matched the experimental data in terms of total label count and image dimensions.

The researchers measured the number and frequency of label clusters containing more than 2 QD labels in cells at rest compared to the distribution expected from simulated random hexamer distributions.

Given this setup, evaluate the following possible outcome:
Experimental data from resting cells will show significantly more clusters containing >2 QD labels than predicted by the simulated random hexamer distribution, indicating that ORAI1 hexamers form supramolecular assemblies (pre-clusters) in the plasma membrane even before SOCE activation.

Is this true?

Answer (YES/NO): NO